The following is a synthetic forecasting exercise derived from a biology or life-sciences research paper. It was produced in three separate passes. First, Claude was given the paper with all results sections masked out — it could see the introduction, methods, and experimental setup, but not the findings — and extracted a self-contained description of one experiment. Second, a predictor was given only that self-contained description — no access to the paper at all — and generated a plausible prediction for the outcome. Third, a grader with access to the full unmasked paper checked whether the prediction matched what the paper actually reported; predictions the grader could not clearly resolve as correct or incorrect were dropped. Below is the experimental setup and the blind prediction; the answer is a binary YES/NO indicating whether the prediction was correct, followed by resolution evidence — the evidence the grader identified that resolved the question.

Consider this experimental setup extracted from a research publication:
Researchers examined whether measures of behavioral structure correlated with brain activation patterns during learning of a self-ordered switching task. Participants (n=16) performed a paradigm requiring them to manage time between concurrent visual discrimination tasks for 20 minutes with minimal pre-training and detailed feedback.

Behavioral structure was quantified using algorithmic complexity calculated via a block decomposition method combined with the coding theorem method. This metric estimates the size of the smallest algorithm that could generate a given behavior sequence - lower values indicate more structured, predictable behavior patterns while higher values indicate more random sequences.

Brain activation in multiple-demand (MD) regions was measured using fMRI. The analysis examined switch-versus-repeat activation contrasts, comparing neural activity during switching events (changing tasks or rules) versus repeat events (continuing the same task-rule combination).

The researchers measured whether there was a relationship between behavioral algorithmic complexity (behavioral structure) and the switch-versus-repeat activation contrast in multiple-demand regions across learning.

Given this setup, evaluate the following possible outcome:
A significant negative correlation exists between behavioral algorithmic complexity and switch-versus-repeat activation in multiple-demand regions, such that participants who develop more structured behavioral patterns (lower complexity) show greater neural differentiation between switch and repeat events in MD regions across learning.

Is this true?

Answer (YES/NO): YES